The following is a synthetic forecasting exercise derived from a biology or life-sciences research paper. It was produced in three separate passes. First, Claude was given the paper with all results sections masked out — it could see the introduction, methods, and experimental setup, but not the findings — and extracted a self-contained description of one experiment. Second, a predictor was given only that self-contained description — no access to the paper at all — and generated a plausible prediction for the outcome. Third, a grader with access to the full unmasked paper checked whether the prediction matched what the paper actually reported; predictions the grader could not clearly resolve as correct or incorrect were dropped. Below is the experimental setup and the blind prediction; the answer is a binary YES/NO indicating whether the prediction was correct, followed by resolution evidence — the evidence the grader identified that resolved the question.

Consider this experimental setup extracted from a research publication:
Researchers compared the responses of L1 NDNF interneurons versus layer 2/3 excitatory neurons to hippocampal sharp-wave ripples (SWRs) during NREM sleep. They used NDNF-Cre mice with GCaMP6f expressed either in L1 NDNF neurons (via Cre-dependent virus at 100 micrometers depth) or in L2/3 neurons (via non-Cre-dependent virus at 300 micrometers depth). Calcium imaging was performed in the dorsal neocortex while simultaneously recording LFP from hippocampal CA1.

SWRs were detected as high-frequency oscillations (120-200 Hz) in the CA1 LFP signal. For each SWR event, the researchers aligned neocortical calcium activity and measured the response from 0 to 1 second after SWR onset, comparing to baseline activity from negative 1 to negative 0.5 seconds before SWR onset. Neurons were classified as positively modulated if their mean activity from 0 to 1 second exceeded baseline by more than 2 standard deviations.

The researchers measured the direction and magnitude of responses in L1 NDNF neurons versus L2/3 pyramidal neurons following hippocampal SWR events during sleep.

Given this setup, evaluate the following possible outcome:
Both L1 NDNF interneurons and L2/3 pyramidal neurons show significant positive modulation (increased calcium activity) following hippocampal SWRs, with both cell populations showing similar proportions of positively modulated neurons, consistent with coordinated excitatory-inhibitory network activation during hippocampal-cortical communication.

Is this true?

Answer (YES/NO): NO